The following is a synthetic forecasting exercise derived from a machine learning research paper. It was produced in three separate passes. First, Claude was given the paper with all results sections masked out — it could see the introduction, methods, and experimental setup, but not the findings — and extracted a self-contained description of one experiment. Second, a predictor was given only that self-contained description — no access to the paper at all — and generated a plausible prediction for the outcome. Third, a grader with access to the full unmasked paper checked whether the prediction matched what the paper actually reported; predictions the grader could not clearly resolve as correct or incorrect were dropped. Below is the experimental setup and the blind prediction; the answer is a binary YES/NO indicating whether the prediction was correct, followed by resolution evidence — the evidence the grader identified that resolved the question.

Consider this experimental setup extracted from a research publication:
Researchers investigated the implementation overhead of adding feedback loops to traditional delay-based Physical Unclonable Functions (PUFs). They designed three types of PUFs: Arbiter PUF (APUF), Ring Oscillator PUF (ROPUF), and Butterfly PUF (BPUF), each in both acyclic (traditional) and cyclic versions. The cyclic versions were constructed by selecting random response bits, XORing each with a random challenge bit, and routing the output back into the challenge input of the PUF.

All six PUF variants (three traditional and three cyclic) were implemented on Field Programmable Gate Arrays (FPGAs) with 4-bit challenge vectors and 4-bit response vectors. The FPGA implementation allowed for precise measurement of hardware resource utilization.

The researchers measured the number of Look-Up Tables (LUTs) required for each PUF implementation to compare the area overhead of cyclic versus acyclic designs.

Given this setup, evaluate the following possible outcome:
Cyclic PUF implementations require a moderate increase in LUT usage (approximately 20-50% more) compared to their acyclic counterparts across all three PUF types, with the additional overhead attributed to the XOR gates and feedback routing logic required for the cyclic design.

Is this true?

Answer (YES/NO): NO